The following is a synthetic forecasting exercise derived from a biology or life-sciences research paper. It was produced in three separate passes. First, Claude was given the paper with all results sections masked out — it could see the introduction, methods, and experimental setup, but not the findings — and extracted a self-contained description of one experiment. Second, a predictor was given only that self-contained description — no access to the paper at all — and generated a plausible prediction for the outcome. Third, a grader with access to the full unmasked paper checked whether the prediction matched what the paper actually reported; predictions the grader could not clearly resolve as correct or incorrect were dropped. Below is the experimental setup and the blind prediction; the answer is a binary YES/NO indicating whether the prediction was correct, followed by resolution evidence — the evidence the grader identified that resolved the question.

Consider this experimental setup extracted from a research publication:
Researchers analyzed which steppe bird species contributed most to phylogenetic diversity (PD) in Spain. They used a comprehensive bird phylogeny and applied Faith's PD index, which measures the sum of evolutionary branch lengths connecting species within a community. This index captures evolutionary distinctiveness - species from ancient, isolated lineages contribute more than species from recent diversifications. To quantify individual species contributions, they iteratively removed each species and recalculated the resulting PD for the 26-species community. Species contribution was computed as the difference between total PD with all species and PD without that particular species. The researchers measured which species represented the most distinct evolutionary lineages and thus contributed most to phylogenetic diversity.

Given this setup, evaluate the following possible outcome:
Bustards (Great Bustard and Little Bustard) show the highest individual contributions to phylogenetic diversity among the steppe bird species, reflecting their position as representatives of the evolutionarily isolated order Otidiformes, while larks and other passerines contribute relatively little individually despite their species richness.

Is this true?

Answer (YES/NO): NO